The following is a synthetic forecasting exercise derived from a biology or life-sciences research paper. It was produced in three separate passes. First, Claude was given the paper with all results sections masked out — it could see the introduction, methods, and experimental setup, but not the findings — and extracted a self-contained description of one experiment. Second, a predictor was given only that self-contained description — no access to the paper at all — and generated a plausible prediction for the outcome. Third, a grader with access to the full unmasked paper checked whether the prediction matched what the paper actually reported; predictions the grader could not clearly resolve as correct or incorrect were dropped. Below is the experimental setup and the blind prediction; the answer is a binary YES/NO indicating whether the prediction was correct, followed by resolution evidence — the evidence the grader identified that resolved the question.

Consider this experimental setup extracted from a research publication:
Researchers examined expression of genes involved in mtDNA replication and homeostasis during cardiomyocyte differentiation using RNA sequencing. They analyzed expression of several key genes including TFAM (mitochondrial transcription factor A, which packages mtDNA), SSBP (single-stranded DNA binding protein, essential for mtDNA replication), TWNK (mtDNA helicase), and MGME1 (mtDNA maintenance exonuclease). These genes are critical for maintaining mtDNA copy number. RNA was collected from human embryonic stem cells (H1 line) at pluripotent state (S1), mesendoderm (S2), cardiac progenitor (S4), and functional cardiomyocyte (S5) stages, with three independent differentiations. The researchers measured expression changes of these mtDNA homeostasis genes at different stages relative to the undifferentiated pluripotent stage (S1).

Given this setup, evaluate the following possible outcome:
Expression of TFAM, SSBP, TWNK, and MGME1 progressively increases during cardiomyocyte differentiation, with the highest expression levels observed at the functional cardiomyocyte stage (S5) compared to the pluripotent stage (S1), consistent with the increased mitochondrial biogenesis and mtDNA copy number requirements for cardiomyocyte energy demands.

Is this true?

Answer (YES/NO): NO